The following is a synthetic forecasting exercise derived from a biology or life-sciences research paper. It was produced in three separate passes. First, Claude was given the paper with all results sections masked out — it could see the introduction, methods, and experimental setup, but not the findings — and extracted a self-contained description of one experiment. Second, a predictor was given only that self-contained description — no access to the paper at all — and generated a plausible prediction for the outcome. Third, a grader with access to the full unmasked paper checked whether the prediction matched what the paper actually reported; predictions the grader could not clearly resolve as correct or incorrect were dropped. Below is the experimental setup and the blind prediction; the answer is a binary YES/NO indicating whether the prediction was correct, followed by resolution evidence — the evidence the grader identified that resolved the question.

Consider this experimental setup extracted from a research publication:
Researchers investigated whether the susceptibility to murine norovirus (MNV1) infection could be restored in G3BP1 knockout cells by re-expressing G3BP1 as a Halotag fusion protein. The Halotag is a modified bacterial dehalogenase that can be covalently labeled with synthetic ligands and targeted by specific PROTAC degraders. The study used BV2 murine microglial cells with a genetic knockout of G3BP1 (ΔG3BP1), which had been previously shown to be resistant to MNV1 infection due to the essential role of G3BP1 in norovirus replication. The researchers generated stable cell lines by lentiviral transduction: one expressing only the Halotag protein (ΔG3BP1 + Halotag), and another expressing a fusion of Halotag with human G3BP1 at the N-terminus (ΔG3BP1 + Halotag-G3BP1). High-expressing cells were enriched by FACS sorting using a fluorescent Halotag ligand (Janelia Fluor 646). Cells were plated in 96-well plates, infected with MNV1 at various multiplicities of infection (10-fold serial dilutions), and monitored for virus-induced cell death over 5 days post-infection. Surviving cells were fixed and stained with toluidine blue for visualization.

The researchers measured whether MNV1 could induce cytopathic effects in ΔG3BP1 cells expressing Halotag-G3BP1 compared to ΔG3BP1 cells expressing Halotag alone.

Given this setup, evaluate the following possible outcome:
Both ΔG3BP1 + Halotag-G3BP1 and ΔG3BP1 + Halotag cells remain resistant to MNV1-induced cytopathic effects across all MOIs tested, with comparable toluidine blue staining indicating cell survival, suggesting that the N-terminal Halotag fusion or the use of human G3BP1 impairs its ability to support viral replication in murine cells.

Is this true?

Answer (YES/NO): NO